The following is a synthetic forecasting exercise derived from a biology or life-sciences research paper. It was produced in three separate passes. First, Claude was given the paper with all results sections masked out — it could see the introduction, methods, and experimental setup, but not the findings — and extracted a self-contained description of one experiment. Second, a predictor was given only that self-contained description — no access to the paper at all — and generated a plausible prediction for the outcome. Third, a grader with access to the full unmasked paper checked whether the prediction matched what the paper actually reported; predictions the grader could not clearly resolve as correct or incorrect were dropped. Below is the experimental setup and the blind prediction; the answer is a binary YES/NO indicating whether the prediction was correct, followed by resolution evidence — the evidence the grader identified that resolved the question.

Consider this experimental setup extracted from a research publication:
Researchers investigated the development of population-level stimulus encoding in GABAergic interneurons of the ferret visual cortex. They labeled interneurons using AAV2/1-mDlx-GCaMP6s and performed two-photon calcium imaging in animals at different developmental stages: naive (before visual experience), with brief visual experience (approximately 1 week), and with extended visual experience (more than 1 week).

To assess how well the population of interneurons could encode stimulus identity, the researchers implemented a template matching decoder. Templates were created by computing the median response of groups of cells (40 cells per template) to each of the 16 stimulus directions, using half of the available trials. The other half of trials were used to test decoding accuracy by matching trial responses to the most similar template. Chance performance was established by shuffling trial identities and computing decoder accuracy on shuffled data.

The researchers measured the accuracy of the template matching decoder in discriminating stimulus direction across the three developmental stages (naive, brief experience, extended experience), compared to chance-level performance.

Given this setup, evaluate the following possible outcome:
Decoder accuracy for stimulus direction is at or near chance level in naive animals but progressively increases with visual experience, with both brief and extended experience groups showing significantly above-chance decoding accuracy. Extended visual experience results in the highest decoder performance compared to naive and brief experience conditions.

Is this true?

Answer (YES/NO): NO